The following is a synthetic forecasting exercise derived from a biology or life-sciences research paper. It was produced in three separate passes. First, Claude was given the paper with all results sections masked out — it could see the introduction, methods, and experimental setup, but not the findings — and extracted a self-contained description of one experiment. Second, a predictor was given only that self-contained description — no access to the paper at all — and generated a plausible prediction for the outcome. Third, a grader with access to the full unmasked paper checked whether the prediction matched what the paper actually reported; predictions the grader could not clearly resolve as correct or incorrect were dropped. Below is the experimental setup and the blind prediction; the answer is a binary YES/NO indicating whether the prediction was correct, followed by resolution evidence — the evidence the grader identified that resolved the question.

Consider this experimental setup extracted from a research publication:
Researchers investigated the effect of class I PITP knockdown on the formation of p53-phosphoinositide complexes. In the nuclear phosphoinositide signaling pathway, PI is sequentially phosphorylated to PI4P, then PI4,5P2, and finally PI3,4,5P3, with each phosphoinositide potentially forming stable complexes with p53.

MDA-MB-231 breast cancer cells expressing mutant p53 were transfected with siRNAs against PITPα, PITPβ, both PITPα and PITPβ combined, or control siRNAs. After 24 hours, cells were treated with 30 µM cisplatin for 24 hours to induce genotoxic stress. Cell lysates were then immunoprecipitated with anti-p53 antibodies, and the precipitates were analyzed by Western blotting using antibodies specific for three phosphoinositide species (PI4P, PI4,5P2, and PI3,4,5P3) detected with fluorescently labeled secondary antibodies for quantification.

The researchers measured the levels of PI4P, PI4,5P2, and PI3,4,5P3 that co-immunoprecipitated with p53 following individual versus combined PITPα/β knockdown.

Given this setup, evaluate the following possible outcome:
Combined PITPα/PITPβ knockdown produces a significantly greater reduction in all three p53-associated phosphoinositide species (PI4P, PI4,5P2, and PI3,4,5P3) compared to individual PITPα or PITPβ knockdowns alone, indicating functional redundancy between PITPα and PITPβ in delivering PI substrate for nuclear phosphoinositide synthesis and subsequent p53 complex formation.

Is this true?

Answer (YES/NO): YES